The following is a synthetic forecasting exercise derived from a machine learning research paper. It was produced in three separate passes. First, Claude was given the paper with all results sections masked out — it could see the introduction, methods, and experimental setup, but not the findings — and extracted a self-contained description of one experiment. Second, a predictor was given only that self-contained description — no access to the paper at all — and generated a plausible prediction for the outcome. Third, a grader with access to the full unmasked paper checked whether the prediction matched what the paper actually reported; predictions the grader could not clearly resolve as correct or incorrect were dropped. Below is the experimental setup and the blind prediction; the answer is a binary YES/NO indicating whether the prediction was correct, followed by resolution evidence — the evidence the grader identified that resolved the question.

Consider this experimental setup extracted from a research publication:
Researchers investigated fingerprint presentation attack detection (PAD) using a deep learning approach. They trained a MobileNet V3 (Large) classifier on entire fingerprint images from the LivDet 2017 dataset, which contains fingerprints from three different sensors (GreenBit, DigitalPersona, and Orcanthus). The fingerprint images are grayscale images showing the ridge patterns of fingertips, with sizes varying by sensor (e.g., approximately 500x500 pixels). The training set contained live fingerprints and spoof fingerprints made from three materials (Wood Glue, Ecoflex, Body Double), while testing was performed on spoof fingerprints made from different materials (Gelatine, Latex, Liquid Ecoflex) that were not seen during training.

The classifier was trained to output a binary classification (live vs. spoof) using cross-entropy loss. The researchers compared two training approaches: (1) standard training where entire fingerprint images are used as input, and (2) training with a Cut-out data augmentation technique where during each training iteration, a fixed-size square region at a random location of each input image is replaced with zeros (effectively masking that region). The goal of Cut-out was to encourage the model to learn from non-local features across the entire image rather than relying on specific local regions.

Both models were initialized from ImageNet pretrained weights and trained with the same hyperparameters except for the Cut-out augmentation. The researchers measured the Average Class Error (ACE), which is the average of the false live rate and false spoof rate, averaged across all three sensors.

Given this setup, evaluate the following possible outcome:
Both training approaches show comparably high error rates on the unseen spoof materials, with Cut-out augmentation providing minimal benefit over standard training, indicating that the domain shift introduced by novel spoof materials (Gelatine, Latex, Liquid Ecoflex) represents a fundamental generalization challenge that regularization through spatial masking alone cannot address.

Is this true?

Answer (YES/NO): NO